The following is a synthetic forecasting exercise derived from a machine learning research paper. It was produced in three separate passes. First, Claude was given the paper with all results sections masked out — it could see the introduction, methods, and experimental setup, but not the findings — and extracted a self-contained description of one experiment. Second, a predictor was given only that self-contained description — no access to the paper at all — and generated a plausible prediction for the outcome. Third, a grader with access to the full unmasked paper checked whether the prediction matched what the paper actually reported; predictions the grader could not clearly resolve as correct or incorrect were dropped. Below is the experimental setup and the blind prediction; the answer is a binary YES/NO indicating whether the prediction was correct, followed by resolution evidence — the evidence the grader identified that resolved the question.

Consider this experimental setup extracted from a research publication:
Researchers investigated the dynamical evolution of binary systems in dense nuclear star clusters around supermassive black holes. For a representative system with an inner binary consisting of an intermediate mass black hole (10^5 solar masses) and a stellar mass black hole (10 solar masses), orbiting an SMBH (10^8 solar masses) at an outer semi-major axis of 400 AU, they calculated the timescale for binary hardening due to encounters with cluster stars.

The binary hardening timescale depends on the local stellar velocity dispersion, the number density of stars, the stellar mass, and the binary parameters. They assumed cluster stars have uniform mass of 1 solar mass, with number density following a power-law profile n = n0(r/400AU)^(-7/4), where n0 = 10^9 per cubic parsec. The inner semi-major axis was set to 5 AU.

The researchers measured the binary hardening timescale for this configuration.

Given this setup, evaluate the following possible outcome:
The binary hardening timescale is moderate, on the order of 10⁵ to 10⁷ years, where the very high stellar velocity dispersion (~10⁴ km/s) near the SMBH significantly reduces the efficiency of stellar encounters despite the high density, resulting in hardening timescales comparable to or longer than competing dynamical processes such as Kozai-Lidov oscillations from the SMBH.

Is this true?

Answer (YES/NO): NO